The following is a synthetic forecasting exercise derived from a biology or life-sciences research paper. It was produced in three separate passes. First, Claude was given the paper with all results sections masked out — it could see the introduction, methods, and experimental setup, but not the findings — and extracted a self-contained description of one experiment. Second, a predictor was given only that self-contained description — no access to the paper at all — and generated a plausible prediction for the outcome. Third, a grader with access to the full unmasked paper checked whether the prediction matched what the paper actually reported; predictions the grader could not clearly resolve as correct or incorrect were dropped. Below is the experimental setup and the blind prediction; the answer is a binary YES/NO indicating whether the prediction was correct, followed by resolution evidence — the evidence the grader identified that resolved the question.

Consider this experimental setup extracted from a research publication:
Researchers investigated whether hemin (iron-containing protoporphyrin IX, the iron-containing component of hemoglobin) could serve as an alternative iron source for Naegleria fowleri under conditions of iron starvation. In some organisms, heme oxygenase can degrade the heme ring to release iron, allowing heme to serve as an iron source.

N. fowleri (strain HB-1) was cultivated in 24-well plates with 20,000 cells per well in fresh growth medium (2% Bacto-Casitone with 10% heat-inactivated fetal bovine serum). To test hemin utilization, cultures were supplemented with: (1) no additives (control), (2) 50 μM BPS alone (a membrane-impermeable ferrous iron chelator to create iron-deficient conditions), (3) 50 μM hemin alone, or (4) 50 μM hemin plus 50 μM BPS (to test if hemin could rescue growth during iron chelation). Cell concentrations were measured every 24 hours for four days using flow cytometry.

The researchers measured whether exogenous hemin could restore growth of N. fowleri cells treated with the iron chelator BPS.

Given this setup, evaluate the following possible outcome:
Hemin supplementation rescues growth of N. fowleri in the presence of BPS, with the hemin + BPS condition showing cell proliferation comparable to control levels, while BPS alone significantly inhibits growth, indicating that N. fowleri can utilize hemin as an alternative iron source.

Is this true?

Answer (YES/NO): NO